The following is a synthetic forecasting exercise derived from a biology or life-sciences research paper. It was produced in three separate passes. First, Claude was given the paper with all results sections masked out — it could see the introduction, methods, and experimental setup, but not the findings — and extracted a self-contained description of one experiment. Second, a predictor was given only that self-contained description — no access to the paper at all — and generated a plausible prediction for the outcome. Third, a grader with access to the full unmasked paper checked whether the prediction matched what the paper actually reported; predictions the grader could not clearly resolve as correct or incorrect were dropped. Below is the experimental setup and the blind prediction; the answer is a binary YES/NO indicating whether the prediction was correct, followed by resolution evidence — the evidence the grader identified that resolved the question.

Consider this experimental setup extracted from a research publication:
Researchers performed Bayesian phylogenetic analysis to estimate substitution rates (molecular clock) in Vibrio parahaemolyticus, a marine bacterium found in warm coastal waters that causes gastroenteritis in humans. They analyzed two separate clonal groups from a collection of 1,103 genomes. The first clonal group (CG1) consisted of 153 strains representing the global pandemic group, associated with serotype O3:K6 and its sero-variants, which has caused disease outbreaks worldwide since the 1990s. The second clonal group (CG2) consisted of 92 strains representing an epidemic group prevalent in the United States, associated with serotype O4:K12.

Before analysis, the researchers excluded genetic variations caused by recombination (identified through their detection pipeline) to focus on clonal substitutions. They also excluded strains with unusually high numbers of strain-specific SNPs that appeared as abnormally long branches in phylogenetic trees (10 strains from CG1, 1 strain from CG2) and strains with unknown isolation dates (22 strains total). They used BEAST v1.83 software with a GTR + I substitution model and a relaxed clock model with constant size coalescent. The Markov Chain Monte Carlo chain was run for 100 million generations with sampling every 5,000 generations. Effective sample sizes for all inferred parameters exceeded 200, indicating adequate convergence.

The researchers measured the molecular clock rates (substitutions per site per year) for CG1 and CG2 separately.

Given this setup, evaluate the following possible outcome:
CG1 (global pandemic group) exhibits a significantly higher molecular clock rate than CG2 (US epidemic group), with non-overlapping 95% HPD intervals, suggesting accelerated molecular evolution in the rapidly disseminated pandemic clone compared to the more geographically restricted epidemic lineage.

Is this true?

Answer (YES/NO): NO